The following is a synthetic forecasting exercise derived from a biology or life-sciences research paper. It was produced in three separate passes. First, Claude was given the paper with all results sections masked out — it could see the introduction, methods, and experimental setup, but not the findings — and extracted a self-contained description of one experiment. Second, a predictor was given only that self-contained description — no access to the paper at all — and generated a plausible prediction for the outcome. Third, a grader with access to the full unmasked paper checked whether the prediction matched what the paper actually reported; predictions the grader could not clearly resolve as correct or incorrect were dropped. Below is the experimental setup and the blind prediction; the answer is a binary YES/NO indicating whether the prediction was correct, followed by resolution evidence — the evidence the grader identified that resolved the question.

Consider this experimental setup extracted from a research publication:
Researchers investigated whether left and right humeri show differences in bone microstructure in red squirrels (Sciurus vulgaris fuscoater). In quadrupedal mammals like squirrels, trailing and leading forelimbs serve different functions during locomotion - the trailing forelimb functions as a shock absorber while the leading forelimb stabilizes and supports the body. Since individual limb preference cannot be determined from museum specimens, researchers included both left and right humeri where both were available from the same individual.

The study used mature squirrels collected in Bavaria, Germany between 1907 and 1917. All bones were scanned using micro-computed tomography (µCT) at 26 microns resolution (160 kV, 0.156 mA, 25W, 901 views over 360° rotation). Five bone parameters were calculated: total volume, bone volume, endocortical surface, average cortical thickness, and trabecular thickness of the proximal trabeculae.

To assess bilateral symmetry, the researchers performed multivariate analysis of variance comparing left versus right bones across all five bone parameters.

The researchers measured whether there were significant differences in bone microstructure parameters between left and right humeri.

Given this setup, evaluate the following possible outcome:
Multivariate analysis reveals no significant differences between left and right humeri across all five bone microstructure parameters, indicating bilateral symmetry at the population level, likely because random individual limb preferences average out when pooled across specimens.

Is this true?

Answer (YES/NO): YES